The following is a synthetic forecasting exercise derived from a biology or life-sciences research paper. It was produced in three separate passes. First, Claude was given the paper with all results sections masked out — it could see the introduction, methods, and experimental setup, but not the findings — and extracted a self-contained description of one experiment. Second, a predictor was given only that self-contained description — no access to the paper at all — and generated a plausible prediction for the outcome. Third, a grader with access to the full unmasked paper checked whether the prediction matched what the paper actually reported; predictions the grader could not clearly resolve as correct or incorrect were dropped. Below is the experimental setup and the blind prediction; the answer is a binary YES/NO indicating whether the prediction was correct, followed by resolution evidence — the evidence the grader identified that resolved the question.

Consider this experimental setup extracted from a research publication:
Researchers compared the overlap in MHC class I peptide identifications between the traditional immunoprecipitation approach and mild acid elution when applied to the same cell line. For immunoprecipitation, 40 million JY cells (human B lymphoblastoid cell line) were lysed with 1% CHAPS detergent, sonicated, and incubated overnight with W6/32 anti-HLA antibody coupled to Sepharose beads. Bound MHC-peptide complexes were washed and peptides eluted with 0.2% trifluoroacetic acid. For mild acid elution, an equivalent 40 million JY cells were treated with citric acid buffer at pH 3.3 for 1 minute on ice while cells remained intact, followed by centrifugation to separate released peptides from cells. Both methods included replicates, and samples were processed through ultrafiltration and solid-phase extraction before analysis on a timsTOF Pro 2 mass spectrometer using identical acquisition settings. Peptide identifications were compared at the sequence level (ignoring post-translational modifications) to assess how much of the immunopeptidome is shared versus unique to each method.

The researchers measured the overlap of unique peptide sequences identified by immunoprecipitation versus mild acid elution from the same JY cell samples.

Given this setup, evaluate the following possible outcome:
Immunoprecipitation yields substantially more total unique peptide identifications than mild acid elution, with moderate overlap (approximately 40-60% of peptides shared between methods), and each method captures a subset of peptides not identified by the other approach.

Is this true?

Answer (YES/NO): NO